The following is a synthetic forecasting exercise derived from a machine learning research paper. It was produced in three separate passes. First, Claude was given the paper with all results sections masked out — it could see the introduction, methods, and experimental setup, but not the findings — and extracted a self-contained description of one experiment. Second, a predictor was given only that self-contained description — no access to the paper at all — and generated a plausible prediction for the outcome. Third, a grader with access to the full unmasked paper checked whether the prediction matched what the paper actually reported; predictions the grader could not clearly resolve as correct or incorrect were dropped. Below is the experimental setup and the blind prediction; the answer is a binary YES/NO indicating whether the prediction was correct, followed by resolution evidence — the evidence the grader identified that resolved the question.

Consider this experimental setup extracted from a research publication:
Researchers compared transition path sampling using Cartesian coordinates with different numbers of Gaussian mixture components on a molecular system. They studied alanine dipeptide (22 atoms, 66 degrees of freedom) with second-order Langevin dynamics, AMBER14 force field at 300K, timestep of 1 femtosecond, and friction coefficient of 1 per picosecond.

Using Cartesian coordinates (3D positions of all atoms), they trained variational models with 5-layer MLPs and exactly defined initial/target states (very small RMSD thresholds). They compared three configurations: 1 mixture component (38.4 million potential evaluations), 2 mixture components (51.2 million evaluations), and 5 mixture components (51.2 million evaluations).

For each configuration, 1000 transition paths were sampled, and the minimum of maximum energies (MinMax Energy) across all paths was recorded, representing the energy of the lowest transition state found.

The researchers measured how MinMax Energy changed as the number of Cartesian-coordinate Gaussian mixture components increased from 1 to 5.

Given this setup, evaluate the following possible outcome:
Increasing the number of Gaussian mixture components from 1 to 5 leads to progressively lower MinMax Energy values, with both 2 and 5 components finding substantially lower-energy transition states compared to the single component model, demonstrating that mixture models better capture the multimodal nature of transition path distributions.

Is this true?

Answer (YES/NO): YES